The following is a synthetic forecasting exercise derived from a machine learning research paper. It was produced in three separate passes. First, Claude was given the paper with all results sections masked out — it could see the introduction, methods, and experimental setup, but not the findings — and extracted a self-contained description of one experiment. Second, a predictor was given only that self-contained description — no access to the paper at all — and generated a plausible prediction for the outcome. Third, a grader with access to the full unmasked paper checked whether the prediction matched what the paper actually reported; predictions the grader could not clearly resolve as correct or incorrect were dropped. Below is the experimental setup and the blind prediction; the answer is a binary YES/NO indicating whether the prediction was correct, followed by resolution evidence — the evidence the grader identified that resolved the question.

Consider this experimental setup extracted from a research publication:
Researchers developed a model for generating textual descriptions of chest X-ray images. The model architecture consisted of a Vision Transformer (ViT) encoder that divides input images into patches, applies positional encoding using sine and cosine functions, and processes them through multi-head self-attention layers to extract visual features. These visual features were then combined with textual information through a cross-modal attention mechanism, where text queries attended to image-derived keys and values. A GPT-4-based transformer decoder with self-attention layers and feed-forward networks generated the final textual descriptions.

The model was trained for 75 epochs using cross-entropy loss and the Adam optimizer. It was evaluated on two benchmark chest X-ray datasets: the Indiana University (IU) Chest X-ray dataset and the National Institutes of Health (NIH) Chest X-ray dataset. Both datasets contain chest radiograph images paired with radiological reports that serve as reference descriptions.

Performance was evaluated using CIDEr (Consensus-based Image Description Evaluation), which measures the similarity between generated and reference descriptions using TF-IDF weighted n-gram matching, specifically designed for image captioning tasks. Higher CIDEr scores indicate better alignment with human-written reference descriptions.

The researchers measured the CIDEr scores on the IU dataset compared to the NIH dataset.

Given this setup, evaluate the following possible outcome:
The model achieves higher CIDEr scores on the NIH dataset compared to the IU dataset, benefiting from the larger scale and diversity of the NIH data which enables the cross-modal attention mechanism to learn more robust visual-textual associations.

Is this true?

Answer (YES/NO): NO